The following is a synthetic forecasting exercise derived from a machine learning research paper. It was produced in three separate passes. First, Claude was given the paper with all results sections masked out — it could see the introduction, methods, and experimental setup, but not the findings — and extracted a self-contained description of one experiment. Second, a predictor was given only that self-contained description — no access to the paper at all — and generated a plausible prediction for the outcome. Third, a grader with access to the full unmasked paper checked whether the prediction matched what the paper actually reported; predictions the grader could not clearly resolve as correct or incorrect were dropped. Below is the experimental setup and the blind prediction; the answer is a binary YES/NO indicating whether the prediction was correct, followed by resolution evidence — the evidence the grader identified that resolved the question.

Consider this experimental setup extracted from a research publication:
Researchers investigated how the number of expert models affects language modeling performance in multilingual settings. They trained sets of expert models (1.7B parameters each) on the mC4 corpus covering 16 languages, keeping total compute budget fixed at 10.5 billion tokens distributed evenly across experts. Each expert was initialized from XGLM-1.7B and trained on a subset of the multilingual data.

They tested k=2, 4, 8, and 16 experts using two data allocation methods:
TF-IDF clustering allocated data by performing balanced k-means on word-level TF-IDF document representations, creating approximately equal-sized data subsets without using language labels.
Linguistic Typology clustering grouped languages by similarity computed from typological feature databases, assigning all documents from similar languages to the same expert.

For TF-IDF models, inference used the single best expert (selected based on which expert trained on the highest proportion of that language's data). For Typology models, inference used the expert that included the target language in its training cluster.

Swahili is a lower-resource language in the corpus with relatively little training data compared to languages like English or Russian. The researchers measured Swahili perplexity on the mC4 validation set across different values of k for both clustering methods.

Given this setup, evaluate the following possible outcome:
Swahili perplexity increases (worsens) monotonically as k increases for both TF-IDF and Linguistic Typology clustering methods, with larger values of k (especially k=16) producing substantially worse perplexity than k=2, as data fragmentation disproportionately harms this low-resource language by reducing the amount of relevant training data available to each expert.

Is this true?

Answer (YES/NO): NO